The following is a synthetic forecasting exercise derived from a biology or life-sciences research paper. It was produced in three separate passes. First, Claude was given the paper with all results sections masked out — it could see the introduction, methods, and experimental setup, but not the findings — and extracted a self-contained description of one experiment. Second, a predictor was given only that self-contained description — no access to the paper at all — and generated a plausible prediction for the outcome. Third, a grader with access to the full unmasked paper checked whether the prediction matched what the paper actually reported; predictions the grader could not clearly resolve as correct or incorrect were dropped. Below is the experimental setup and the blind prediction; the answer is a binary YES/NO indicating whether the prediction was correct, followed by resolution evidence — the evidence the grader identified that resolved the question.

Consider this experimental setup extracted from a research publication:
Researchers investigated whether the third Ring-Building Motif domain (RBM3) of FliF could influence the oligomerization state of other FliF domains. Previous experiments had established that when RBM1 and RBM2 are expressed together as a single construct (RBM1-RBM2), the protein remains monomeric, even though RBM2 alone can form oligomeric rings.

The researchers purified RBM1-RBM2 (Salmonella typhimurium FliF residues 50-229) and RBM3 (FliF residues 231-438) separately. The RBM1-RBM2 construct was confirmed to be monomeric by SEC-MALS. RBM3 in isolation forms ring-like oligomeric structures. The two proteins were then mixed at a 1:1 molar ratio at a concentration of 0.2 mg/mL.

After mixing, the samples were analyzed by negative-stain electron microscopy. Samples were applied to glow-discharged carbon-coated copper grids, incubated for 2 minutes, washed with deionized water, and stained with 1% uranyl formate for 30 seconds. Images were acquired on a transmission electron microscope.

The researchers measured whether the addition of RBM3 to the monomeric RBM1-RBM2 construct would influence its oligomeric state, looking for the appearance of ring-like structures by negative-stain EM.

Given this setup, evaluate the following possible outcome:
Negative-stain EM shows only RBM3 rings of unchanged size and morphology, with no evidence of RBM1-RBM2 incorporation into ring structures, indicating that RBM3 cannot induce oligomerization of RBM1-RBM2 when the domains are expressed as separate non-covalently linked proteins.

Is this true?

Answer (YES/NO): NO